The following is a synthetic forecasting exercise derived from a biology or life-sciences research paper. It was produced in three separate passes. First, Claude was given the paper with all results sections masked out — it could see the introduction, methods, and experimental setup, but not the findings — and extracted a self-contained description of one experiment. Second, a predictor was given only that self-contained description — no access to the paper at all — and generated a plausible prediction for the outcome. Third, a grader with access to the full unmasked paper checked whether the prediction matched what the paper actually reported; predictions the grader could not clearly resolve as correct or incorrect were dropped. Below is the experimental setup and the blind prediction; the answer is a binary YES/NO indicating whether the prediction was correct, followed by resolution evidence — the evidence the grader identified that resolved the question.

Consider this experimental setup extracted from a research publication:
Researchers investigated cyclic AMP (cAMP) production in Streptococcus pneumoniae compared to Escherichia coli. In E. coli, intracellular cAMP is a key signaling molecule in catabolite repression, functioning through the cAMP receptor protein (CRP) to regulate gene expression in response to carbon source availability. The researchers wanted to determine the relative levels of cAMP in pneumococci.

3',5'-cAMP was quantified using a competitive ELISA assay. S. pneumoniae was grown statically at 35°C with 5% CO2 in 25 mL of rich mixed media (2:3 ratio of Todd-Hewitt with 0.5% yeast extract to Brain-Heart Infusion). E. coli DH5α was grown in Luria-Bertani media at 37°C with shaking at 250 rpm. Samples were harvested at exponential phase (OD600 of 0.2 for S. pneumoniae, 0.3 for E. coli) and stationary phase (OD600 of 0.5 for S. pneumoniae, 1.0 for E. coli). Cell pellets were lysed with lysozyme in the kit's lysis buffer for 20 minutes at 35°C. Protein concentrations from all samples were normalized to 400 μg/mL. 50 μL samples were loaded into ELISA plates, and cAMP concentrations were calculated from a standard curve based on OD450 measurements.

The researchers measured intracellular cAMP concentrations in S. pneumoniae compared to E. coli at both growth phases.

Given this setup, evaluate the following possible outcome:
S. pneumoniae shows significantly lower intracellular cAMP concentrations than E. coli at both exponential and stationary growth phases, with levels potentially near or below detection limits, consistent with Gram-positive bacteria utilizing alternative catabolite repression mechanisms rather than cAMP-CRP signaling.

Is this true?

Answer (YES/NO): YES